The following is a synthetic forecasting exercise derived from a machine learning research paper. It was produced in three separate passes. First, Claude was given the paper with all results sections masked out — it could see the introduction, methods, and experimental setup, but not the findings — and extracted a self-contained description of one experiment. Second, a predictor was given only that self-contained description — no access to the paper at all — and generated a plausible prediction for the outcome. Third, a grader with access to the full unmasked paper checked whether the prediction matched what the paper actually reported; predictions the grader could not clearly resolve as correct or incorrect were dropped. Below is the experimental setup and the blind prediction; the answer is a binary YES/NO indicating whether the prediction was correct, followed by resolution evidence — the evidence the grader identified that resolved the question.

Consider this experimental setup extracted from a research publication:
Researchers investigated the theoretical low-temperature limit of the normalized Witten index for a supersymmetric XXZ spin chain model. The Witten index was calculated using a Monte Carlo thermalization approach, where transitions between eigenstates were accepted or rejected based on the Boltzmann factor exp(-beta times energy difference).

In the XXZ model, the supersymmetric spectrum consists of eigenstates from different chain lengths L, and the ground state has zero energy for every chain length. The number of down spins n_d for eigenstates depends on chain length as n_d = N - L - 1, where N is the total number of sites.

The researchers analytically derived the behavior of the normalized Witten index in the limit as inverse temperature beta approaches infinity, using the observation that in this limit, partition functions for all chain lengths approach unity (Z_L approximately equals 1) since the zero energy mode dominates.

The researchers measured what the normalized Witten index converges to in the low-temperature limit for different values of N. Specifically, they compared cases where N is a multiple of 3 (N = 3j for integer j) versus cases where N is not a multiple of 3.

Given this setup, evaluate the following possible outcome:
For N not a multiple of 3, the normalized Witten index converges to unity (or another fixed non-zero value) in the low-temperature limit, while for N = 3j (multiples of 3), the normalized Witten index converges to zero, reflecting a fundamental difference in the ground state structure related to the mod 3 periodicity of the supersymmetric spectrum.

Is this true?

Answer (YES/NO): YES